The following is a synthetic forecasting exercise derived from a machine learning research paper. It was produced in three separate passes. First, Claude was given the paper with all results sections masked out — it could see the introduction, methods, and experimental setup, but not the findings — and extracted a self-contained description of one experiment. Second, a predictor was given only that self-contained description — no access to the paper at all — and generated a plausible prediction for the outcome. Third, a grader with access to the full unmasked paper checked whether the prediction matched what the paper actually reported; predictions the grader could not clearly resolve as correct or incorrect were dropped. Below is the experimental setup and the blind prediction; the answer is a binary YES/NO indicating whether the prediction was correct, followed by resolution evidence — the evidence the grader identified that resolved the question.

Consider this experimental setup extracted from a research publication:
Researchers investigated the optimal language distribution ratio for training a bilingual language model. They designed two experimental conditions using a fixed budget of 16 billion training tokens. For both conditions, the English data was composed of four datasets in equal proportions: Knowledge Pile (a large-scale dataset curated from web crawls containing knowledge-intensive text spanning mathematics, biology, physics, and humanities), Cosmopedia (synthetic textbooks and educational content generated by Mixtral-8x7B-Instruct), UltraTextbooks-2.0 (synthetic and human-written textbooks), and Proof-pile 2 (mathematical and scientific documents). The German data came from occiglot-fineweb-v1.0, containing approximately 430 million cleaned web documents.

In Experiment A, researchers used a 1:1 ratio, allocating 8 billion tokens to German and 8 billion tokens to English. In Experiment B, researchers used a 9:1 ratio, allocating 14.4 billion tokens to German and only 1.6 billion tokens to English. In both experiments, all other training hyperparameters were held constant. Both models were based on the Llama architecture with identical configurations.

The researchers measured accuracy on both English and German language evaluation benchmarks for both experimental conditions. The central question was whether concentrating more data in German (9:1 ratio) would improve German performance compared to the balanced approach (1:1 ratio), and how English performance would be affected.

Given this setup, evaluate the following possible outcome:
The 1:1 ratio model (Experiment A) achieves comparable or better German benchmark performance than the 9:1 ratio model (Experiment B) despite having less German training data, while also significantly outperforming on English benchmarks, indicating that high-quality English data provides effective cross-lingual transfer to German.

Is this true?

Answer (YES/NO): NO